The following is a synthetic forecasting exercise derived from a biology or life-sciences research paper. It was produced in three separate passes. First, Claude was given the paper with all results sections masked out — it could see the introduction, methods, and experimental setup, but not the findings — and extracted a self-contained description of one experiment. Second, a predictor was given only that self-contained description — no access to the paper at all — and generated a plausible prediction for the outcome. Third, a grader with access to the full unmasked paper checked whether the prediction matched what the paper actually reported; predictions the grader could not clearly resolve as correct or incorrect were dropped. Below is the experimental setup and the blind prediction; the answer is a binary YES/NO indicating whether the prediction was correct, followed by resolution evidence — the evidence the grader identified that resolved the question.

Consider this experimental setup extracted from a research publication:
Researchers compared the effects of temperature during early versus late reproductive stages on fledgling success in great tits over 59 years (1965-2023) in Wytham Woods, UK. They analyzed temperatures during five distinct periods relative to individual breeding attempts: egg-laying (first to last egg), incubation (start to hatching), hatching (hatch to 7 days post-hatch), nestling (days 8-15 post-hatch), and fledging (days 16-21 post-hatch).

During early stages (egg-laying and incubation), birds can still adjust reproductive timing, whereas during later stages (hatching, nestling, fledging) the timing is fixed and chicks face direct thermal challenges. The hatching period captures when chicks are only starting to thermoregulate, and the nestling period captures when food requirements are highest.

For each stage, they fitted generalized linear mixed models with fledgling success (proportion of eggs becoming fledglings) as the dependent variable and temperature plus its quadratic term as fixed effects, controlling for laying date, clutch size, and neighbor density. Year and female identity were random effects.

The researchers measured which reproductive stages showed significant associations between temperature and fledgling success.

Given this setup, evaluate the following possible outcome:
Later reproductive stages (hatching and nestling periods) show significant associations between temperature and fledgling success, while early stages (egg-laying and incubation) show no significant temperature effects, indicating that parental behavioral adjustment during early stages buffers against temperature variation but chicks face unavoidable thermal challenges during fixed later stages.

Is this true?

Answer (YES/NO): NO